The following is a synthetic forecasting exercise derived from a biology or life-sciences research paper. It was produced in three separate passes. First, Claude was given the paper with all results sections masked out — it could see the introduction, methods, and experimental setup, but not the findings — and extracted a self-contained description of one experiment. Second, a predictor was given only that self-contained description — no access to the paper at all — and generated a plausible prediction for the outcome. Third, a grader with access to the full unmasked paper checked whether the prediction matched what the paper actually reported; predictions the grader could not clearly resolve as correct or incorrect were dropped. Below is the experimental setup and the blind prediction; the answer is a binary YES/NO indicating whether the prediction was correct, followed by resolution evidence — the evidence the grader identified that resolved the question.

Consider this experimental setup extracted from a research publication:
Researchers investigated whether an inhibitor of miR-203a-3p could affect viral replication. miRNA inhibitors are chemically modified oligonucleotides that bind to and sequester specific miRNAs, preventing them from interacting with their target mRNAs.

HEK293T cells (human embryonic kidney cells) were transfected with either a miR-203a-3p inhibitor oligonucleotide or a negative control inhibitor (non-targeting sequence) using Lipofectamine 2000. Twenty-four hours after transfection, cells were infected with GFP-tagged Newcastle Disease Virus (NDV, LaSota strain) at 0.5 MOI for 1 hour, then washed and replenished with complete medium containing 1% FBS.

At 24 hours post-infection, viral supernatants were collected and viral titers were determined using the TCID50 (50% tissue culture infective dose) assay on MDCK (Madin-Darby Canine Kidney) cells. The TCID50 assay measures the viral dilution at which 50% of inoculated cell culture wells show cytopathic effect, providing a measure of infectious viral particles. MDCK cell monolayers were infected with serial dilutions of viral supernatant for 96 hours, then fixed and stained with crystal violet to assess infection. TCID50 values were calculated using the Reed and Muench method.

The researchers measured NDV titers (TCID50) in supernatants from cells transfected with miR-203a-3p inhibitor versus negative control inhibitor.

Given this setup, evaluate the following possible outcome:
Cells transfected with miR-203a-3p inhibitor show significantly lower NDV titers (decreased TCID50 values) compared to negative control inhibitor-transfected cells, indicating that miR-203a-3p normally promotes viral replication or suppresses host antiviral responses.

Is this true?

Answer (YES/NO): YES